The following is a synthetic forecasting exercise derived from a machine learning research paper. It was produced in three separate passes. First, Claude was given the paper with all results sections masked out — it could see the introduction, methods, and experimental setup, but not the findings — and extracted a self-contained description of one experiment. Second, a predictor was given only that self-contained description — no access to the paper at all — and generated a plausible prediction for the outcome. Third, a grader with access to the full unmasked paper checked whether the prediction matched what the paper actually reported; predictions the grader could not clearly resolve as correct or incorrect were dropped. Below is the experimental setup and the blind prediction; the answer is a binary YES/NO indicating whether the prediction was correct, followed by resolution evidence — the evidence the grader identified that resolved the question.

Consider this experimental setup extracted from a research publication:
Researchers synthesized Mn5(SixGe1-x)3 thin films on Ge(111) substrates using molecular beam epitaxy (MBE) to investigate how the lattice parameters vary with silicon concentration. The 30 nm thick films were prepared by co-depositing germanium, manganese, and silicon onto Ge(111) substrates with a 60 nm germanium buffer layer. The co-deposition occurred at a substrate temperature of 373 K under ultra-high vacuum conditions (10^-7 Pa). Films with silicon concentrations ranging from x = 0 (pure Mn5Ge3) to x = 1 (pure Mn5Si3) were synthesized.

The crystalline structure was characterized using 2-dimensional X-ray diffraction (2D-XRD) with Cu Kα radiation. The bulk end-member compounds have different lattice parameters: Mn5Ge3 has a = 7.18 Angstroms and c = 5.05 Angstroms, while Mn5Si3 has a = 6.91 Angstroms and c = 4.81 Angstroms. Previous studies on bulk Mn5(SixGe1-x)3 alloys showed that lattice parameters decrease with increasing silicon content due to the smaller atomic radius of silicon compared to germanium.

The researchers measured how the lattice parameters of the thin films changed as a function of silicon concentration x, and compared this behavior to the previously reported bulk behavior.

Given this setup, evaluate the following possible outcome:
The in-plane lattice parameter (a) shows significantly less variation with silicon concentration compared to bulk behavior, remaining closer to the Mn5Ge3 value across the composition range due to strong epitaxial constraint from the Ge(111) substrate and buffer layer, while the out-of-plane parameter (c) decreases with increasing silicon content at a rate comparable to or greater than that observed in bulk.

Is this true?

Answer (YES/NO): NO